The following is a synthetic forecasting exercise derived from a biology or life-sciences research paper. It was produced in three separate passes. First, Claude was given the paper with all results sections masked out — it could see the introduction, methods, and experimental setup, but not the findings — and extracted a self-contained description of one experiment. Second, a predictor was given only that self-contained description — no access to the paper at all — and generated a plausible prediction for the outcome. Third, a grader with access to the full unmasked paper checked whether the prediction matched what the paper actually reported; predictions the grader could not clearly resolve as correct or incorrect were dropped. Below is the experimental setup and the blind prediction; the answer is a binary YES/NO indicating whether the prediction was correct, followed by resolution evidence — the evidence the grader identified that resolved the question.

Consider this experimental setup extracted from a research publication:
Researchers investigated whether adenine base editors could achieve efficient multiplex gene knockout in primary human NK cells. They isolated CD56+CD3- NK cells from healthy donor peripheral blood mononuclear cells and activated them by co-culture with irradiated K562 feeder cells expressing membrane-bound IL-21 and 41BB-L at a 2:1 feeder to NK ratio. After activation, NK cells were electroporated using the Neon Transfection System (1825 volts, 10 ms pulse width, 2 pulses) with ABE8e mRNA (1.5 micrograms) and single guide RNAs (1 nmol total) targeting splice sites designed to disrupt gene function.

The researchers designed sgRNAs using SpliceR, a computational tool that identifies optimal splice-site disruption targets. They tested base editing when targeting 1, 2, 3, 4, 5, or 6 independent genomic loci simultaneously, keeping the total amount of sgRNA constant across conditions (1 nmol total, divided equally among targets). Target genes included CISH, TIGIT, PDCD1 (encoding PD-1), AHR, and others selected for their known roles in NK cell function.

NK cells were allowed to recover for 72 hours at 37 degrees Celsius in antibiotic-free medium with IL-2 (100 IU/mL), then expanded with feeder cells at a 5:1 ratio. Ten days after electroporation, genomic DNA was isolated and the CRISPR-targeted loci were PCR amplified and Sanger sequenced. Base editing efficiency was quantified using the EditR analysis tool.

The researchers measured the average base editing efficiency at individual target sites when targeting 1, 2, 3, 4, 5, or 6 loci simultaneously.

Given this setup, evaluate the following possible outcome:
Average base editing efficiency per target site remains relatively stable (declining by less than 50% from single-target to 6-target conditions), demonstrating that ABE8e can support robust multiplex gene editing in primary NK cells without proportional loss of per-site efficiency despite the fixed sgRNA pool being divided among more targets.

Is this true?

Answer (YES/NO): YES